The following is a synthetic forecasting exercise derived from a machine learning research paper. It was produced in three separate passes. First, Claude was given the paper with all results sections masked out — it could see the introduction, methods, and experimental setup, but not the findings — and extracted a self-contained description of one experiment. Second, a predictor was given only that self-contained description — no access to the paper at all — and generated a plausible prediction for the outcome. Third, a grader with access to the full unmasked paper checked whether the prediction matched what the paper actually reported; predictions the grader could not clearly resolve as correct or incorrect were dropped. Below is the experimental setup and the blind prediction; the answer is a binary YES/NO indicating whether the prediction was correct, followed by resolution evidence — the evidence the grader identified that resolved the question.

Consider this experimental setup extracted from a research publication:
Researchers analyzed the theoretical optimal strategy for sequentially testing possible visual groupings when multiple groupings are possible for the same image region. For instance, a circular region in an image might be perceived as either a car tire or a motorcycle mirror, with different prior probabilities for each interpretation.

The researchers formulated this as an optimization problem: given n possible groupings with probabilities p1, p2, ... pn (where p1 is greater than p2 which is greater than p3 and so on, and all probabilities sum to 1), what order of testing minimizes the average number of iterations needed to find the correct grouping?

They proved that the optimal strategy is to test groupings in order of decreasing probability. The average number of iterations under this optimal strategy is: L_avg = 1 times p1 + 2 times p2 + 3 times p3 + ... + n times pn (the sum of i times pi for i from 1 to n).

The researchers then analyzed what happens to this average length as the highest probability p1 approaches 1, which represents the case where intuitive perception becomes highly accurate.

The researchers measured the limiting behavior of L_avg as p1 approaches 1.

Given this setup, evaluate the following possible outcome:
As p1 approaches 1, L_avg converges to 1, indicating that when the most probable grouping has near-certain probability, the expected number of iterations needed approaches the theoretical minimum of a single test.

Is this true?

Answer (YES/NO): YES